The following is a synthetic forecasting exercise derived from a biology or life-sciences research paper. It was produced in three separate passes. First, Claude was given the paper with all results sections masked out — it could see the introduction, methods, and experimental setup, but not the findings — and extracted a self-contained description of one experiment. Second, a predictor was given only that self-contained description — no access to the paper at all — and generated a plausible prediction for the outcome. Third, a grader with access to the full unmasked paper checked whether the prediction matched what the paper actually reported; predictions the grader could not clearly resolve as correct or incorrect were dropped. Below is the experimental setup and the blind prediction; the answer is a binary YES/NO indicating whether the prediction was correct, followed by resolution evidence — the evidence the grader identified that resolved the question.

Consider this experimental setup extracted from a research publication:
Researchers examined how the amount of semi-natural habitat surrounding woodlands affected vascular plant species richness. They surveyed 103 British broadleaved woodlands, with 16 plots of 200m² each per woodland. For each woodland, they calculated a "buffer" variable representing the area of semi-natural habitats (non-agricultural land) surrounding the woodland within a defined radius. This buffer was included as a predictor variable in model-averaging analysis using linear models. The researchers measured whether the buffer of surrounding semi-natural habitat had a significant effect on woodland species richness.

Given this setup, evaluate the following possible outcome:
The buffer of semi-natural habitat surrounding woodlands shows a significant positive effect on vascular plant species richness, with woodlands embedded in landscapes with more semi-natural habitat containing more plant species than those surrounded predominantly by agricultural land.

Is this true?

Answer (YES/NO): YES